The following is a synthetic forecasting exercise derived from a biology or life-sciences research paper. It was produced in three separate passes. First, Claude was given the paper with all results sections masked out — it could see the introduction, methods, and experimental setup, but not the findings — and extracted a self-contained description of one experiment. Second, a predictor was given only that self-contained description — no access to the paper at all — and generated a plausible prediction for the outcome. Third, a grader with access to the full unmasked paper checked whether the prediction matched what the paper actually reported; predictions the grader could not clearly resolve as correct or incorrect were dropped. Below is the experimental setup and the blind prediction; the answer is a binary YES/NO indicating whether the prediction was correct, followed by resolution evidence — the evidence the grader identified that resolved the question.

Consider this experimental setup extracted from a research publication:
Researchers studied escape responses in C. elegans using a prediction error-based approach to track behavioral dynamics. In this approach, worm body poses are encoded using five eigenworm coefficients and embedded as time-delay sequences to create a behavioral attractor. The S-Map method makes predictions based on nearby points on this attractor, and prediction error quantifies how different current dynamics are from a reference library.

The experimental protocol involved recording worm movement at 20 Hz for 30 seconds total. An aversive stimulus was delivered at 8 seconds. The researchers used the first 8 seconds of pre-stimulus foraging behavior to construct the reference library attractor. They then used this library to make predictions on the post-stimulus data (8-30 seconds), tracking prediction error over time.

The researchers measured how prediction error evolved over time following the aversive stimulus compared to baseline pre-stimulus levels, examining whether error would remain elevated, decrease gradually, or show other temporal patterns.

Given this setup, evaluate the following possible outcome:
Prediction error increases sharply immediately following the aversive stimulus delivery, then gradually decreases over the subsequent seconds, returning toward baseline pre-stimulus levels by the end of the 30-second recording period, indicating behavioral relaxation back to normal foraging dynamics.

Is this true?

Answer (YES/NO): NO